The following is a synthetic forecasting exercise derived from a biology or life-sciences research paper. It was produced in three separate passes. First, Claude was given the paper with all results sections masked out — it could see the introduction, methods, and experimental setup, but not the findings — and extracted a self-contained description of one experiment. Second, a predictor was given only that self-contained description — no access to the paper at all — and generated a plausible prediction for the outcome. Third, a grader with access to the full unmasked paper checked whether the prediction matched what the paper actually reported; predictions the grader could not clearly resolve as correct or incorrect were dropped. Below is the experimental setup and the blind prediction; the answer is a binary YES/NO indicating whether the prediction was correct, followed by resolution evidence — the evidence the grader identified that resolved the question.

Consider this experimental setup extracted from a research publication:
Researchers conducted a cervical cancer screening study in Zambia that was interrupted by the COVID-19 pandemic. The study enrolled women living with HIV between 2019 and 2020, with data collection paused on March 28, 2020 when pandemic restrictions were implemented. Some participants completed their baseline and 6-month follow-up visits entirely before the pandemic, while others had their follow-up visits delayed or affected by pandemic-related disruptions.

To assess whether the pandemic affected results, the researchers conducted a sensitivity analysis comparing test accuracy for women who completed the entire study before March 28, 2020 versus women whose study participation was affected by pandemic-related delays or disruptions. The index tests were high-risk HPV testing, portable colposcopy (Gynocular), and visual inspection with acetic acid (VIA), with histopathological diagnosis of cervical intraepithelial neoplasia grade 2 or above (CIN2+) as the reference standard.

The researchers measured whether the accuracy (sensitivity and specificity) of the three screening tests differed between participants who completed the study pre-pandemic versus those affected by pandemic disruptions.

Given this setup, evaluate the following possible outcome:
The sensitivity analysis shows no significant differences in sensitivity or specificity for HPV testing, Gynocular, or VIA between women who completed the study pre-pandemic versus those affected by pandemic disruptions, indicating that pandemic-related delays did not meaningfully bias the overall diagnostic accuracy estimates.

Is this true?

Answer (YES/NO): YES